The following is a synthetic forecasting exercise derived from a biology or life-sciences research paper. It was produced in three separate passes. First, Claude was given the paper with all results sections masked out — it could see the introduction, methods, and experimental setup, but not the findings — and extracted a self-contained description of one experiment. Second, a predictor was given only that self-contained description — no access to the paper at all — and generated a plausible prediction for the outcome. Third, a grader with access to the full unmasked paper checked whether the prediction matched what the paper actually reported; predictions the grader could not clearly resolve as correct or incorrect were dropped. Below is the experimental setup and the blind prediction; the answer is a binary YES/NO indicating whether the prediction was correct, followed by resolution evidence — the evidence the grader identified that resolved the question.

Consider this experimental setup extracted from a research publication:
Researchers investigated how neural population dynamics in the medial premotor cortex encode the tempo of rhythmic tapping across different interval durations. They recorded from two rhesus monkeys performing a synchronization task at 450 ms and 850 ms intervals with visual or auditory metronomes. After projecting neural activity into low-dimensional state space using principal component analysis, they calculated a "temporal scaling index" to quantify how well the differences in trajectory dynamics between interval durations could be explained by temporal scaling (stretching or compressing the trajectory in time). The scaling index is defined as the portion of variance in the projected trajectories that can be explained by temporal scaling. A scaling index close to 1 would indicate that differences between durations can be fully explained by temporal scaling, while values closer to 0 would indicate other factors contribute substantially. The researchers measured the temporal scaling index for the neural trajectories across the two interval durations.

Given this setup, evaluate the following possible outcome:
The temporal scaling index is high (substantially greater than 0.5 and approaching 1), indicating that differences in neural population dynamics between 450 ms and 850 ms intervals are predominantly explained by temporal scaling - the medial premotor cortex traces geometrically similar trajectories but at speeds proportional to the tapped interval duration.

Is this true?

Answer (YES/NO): NO